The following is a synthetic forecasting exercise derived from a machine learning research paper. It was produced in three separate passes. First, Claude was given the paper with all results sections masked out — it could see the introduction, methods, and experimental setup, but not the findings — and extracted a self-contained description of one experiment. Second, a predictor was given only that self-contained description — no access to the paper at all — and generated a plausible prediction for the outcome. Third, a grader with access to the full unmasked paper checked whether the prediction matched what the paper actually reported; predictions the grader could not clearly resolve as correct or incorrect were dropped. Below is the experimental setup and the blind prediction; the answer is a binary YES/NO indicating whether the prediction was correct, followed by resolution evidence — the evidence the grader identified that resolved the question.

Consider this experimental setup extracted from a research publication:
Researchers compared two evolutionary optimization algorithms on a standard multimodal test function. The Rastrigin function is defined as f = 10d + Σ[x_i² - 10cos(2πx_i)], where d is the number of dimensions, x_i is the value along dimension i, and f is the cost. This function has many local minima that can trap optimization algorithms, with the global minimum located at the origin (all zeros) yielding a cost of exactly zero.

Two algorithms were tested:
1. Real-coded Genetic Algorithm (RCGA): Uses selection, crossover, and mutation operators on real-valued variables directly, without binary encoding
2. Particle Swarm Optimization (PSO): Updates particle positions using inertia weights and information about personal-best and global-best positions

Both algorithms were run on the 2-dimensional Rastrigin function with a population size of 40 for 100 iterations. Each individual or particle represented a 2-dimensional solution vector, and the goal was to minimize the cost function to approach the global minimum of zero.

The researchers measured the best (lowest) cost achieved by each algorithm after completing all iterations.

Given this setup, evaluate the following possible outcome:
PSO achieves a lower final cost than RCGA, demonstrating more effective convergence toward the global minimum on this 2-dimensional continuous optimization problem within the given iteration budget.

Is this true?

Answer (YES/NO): YES